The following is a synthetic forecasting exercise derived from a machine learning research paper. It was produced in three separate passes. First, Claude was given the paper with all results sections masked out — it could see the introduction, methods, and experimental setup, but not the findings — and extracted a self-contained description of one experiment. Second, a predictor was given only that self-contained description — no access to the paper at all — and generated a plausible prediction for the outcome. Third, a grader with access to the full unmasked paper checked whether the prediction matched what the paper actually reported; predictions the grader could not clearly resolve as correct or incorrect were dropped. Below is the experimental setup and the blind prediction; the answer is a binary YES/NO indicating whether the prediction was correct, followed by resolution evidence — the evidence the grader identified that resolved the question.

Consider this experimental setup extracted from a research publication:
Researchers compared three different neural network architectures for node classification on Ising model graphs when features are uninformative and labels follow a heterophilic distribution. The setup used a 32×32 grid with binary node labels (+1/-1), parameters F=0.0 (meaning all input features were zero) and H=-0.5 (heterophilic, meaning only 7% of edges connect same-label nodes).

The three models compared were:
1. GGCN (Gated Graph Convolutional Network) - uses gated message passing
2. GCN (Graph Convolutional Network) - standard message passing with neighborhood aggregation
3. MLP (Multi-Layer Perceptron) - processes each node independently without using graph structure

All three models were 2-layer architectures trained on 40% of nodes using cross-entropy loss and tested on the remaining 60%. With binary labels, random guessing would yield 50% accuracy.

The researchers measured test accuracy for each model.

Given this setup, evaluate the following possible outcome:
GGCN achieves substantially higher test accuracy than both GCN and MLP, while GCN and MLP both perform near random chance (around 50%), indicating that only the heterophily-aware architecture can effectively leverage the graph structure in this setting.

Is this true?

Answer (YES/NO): NO